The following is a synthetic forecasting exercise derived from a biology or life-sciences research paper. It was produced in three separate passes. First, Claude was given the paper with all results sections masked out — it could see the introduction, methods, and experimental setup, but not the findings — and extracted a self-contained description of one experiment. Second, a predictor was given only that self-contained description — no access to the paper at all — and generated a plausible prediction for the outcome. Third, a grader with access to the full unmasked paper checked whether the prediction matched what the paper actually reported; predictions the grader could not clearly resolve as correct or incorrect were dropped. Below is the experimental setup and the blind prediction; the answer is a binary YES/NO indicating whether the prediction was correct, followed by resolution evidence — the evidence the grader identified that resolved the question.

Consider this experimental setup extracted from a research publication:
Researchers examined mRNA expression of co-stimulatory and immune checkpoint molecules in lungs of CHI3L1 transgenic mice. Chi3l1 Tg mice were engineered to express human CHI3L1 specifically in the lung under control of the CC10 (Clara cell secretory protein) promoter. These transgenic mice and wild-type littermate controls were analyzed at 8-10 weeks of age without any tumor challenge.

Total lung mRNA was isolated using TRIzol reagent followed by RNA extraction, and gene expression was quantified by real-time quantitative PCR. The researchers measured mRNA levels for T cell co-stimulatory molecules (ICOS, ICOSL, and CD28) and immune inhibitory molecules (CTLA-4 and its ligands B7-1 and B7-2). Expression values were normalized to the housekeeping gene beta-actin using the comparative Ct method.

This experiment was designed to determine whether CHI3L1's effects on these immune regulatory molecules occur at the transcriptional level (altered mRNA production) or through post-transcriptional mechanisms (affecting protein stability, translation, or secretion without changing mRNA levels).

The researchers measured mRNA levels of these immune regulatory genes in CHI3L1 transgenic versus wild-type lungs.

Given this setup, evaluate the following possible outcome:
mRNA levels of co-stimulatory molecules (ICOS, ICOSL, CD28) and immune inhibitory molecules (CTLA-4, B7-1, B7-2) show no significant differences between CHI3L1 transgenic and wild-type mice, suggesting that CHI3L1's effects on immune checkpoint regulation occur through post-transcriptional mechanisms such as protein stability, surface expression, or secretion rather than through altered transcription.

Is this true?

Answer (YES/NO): NO